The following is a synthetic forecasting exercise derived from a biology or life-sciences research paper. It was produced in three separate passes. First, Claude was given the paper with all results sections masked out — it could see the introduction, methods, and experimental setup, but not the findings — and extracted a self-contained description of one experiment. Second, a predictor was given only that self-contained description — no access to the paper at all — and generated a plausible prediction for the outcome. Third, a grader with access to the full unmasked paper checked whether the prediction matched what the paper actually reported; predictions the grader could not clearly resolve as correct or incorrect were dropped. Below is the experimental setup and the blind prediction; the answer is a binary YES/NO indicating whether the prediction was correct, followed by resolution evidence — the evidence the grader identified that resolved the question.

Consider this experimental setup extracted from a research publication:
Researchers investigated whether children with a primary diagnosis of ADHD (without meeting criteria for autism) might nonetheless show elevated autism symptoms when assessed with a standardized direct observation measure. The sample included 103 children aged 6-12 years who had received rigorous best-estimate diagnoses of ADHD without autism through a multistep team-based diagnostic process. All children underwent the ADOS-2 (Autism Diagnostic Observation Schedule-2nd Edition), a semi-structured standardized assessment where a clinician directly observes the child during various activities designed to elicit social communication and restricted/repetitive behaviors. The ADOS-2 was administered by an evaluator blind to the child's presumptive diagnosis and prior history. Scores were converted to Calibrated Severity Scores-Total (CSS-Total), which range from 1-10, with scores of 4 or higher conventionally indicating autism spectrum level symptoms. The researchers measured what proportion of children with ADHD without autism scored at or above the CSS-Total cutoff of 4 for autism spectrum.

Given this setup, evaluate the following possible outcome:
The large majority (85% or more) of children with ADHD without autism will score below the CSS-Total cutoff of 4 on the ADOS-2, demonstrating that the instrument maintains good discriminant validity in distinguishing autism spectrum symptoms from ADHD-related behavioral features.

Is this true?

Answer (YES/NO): NO